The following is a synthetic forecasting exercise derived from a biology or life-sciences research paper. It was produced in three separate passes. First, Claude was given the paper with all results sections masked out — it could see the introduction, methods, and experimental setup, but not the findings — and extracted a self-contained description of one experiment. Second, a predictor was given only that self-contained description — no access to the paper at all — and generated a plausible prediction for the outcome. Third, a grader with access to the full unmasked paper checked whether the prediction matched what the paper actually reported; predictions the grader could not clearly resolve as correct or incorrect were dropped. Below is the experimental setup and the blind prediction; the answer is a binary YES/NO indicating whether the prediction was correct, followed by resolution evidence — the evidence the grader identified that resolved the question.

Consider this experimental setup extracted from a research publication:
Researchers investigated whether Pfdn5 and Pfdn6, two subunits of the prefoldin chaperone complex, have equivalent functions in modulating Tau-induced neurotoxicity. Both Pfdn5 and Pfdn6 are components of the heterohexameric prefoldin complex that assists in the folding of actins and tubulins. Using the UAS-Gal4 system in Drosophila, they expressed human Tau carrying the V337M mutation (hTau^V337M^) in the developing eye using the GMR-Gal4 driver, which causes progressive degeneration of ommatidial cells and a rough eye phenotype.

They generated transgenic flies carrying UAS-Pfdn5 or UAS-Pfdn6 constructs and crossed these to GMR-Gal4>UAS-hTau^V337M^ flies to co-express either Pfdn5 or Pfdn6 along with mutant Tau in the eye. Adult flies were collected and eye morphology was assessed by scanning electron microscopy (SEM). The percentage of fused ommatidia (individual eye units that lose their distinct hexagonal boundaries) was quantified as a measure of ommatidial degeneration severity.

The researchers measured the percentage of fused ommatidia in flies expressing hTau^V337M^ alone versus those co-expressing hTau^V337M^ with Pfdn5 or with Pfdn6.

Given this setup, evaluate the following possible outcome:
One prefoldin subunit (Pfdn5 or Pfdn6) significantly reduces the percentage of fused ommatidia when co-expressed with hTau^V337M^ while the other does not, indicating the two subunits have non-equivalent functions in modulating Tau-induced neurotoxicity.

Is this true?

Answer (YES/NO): NO